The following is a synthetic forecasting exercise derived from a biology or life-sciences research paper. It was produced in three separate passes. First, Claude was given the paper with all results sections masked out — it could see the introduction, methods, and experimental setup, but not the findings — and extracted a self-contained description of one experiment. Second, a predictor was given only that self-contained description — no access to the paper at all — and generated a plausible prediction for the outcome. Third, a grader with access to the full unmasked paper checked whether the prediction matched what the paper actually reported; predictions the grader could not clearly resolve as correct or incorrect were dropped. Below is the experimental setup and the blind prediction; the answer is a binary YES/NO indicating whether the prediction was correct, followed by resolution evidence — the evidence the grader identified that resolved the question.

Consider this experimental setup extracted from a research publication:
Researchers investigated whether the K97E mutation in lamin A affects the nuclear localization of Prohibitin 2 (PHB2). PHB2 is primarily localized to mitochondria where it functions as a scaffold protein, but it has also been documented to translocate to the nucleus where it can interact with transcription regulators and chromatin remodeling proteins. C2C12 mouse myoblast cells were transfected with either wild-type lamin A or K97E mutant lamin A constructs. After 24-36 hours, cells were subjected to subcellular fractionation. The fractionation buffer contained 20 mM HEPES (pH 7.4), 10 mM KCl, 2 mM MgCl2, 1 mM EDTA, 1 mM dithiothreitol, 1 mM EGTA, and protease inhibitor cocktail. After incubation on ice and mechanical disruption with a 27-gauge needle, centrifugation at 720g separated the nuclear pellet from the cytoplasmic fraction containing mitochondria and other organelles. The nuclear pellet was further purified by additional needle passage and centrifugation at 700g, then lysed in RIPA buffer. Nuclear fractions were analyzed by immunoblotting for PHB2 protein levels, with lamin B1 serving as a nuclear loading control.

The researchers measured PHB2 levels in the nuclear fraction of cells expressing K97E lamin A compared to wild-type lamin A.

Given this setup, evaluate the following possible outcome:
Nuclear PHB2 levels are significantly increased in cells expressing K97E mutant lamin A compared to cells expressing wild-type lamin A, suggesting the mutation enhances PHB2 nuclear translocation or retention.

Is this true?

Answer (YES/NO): NO